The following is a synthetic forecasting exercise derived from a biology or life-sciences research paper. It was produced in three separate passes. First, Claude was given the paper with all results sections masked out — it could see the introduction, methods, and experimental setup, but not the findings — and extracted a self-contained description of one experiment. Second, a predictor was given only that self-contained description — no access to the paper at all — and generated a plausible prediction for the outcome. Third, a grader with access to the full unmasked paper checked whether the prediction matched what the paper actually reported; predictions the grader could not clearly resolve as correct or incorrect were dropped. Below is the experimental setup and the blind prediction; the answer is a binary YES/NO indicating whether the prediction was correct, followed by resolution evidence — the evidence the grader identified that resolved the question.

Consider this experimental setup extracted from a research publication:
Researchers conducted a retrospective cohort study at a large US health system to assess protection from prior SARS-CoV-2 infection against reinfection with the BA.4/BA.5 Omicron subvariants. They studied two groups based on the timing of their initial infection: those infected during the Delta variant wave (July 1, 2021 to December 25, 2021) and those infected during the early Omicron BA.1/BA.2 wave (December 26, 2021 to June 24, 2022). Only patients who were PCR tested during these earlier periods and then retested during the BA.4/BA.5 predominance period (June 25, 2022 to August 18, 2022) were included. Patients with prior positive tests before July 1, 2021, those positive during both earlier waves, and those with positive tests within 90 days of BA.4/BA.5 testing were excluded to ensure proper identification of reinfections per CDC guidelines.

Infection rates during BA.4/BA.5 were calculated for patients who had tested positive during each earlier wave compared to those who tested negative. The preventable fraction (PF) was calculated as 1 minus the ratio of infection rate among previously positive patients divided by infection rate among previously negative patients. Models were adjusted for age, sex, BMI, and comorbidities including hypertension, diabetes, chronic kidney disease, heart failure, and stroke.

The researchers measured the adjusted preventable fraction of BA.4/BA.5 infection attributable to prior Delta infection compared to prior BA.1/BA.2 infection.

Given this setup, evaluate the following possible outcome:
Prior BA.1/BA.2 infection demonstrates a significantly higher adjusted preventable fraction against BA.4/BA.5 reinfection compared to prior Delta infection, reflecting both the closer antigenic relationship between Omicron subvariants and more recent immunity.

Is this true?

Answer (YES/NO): YES